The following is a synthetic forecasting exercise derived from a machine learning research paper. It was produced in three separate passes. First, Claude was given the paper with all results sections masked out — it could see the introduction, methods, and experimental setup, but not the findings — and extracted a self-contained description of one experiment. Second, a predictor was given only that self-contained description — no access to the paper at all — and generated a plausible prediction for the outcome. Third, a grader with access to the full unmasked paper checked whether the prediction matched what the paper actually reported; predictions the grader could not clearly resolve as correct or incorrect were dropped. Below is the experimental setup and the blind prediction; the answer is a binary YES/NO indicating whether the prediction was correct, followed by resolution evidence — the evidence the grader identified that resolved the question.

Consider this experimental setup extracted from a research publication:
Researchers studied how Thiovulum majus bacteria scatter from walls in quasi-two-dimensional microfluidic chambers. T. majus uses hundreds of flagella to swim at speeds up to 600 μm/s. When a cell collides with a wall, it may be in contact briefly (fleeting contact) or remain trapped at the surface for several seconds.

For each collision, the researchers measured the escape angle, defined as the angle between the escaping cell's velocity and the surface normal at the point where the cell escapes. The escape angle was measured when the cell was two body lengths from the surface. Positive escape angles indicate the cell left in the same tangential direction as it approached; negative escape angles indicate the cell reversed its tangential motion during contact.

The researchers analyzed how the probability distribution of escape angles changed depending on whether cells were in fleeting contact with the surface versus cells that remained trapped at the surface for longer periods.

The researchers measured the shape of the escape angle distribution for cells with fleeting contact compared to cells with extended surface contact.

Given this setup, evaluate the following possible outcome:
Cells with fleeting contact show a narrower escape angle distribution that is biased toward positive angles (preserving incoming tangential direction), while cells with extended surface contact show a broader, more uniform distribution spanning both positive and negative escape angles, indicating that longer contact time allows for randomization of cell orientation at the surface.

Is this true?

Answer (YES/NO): NO